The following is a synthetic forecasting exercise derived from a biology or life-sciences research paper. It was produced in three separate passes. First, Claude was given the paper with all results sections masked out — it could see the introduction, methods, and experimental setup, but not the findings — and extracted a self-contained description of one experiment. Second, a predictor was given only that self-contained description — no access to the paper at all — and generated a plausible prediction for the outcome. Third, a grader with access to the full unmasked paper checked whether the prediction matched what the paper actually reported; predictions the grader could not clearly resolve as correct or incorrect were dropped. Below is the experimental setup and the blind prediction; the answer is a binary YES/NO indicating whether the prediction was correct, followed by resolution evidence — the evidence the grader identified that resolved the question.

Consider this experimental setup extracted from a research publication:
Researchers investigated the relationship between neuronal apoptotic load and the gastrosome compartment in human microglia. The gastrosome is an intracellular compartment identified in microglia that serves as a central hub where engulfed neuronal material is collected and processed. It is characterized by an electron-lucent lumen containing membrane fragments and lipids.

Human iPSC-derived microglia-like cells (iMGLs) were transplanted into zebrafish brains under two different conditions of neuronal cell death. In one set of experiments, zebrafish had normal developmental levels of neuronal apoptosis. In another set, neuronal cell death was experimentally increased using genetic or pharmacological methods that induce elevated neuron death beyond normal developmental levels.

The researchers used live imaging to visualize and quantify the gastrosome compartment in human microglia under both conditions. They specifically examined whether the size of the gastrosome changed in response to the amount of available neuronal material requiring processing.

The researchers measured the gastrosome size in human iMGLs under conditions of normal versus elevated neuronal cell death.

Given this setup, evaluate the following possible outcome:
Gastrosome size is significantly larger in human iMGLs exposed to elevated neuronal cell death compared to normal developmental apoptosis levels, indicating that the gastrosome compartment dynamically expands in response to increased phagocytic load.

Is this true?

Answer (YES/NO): YES